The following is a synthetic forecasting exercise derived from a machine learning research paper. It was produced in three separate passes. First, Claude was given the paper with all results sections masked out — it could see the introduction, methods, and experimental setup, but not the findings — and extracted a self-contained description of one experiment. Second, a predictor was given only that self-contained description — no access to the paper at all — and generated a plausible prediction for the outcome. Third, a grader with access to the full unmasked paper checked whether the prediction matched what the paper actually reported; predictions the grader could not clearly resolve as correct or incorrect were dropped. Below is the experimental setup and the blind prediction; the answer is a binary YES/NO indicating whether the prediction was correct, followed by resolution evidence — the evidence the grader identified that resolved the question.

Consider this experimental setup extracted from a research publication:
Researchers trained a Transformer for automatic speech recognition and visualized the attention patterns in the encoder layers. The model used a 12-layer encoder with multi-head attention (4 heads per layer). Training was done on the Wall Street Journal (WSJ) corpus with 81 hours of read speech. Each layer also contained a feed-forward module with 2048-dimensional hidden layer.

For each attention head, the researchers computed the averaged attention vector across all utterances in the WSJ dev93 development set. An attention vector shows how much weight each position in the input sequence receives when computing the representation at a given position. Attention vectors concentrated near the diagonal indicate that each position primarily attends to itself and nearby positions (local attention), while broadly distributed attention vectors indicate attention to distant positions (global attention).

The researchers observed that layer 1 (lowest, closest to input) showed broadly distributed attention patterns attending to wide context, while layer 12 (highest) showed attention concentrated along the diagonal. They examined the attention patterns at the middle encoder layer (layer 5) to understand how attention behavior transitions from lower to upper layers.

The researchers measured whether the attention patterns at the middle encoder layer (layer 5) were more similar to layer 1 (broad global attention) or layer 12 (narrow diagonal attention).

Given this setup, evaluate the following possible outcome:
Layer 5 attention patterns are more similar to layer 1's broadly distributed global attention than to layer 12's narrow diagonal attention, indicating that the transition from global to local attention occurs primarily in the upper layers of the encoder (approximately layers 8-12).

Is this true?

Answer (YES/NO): NO